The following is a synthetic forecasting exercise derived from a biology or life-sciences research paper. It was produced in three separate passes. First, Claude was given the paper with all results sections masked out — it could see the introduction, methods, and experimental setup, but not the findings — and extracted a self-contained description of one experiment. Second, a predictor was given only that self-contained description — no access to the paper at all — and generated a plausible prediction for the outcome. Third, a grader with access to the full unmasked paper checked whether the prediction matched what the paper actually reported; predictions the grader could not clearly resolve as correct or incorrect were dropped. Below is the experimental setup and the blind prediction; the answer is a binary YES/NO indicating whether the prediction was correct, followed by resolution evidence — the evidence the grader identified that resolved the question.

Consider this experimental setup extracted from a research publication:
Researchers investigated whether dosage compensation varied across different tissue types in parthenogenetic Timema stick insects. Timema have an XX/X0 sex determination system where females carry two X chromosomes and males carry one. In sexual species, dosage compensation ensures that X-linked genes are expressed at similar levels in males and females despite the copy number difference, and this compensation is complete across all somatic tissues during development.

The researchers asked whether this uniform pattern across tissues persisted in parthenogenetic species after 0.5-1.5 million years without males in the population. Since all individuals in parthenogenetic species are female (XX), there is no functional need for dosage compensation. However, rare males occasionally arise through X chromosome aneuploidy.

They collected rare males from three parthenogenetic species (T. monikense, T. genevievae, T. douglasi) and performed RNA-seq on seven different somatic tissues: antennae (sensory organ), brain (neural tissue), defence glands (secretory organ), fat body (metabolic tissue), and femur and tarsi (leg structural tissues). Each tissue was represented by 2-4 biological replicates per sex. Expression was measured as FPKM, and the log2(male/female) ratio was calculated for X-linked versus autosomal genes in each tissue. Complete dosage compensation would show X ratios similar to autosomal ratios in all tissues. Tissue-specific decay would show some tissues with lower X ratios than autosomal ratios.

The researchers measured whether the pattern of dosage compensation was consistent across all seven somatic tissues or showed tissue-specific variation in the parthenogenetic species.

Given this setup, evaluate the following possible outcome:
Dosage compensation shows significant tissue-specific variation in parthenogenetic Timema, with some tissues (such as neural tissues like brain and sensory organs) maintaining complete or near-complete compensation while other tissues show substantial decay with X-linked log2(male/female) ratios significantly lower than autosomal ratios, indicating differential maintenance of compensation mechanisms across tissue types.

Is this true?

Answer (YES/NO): NO